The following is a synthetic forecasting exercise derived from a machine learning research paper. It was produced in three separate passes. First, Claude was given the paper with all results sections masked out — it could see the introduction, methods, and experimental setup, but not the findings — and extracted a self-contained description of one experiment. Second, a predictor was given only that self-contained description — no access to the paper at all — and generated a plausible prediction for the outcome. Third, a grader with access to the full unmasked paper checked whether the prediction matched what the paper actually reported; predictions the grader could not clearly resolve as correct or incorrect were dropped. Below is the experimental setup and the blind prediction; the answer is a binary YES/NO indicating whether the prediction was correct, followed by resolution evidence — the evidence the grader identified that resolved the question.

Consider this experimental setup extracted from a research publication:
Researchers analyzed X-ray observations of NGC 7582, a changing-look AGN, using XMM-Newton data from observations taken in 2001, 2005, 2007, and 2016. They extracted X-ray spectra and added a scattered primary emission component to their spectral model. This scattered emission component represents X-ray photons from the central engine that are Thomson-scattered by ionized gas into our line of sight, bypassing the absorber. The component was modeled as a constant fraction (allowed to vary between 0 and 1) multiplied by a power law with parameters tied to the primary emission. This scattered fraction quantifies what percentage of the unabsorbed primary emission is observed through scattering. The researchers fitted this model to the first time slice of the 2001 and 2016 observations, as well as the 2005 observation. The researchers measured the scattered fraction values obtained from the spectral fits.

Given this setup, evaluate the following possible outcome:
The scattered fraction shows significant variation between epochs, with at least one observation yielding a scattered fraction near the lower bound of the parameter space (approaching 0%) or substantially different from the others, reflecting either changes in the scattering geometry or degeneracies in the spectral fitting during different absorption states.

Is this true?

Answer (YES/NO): NO